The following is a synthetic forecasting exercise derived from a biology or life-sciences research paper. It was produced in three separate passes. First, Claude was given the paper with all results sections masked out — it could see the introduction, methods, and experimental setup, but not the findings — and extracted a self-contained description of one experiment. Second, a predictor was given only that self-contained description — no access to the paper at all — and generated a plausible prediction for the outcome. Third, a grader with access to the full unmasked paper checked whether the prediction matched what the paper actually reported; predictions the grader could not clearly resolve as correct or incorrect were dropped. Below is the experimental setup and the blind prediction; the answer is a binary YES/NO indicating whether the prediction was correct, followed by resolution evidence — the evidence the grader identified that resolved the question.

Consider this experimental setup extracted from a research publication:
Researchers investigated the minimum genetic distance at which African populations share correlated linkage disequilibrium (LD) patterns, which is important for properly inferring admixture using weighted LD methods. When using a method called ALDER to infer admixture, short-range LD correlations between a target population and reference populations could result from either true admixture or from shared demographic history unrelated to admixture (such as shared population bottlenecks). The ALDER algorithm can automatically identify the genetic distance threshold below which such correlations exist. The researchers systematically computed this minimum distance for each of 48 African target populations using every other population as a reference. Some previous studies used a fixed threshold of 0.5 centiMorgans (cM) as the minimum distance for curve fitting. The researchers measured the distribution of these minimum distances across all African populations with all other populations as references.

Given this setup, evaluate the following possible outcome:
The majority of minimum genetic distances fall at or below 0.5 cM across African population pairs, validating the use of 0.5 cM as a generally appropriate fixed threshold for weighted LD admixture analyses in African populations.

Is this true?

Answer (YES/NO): NO